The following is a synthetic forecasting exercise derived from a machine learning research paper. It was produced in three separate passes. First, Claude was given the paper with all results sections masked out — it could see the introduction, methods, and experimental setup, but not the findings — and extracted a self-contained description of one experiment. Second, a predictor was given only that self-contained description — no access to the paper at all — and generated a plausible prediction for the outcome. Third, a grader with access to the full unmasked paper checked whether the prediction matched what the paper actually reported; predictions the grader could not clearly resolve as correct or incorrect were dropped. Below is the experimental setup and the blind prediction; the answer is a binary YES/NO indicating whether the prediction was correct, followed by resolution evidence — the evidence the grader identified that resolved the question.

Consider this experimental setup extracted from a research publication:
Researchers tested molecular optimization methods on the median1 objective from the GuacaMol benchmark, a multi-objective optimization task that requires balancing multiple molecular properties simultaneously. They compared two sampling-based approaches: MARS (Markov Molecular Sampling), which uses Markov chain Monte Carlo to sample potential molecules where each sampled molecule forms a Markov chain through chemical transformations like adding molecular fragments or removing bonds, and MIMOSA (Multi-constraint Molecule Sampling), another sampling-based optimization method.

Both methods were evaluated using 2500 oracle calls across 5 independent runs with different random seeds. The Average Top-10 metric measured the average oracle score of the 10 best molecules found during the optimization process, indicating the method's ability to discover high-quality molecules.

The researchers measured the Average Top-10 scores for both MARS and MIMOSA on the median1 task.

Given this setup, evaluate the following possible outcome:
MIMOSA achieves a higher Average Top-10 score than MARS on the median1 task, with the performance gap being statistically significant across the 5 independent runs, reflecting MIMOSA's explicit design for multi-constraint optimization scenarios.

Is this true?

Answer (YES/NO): YES